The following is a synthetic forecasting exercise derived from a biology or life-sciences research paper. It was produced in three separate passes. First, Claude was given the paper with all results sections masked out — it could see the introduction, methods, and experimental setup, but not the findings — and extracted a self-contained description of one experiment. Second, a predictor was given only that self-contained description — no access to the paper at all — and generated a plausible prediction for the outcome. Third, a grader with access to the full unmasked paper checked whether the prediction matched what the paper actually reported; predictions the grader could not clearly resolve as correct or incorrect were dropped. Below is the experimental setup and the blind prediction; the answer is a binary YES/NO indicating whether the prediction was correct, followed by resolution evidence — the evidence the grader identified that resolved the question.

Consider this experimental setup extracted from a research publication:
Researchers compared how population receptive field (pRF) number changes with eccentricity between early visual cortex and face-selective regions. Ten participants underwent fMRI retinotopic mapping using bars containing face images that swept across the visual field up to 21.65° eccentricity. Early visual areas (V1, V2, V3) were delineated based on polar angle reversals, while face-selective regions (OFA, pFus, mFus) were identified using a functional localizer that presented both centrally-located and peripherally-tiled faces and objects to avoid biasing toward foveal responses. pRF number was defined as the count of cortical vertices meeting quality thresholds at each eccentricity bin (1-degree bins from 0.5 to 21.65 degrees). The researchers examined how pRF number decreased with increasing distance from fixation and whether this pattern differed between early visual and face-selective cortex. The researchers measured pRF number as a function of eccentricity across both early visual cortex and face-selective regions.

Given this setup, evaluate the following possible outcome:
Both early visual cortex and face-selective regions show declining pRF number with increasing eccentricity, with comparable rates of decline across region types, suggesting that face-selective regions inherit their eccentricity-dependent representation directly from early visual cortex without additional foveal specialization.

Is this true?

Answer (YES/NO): NO